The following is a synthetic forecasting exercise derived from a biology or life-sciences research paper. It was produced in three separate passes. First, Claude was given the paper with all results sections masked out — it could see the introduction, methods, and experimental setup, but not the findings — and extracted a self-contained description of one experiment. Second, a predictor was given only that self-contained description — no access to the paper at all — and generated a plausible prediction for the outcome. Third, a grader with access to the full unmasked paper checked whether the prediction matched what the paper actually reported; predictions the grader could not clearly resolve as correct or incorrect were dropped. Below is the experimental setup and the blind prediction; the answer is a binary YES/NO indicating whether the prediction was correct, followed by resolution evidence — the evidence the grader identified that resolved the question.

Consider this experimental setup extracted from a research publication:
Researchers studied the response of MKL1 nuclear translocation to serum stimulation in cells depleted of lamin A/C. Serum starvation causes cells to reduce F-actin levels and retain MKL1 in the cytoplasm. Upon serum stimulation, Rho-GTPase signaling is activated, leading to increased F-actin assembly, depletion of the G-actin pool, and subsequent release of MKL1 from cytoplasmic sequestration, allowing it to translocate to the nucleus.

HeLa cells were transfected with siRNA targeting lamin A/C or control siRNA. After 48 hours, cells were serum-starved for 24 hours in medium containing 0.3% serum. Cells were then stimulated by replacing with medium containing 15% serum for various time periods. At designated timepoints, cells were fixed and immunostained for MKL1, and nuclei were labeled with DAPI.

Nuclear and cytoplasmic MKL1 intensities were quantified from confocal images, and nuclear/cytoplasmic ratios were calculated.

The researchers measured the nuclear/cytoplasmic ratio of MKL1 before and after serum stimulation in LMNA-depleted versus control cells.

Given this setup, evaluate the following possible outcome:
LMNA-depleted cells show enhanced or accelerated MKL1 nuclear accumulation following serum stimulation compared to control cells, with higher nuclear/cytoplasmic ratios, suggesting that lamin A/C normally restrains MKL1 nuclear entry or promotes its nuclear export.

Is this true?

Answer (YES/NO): NO